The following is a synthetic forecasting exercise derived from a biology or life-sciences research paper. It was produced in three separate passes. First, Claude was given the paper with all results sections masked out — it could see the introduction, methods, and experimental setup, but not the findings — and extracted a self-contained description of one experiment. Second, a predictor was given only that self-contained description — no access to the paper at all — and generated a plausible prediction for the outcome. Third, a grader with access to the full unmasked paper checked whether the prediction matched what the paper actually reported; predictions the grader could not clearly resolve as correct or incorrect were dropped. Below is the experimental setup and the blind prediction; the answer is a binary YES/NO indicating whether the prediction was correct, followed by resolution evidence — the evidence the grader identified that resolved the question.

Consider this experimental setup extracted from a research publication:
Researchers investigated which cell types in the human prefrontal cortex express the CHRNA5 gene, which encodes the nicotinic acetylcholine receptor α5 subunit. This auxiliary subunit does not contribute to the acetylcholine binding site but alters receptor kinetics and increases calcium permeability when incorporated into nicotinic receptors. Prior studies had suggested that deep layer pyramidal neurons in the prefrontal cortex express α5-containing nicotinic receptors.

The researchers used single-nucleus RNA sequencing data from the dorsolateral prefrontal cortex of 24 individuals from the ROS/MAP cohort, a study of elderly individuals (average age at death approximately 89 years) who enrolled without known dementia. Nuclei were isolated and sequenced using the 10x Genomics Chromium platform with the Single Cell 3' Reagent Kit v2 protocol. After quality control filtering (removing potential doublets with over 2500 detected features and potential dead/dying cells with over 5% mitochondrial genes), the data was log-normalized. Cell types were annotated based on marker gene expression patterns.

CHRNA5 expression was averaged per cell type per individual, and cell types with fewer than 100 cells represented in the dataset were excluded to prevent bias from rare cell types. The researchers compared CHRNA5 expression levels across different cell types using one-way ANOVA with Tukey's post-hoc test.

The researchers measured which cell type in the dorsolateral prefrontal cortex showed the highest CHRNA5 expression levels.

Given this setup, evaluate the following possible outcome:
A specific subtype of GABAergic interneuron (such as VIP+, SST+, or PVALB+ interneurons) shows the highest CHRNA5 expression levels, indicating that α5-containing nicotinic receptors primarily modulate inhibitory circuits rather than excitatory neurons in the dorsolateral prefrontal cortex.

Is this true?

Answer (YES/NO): YES